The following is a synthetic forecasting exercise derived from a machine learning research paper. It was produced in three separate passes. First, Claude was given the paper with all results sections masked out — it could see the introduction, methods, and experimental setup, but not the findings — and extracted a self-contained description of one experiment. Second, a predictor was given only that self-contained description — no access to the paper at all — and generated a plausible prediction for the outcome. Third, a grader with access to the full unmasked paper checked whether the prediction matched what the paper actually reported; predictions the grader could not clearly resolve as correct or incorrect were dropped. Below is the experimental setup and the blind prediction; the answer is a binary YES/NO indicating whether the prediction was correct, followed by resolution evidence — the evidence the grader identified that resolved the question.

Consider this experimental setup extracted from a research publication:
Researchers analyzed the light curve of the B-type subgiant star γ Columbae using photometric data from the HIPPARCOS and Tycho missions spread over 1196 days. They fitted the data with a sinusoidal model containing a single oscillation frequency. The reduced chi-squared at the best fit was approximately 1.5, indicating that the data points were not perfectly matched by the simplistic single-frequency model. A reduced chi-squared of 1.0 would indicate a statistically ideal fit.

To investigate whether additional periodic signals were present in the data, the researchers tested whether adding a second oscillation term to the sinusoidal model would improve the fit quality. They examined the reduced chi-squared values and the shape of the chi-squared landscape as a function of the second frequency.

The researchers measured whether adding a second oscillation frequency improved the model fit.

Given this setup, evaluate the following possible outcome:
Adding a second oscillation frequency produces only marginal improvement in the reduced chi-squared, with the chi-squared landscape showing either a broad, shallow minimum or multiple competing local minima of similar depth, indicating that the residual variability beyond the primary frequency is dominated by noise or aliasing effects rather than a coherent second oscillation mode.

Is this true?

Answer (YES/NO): YES